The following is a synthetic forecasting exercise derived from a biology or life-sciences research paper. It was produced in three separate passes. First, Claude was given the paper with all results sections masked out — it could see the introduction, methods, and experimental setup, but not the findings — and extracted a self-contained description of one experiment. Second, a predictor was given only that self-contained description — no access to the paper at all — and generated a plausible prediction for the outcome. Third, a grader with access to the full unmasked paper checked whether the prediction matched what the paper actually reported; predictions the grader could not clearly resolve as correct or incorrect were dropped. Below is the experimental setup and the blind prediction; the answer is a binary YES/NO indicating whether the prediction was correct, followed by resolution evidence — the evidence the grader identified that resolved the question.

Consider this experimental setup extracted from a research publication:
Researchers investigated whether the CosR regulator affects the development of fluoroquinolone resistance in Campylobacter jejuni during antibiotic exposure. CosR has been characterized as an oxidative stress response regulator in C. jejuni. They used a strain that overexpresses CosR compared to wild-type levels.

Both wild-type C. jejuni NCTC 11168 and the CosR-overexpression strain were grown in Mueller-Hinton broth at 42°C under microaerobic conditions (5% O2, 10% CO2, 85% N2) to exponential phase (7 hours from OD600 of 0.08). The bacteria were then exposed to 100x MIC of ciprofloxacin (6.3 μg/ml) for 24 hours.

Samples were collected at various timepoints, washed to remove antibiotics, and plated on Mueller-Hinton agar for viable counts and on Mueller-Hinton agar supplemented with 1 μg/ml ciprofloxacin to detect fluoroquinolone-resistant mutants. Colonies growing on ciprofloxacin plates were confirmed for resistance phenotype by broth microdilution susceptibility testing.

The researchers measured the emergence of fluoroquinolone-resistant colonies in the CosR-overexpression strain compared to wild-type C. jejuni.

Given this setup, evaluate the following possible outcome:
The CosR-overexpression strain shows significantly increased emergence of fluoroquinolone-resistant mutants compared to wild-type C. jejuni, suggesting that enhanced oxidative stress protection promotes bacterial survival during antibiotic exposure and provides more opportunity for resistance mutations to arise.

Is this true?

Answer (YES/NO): NO